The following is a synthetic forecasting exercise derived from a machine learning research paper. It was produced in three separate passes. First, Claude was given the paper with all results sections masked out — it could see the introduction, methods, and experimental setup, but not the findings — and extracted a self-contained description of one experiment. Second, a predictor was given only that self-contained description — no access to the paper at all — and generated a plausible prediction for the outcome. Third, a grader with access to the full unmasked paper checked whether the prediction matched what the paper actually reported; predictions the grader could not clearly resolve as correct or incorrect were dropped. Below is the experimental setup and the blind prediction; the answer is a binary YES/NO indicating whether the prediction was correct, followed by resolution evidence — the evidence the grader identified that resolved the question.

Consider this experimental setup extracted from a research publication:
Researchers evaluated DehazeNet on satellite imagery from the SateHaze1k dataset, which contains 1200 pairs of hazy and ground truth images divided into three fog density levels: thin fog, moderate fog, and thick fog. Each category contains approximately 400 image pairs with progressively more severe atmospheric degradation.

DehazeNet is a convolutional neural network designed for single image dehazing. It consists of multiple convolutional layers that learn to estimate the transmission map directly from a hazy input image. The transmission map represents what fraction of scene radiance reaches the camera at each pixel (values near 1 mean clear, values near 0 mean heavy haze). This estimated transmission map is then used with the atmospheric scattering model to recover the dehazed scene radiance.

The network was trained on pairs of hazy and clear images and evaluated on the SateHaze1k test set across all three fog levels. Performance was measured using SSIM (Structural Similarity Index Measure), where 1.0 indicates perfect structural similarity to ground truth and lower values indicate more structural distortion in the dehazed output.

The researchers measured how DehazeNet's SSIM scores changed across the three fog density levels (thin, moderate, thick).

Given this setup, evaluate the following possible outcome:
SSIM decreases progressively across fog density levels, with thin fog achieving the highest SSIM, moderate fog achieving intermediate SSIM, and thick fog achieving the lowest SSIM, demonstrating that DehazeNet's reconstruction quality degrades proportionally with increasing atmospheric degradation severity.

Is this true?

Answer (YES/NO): YES